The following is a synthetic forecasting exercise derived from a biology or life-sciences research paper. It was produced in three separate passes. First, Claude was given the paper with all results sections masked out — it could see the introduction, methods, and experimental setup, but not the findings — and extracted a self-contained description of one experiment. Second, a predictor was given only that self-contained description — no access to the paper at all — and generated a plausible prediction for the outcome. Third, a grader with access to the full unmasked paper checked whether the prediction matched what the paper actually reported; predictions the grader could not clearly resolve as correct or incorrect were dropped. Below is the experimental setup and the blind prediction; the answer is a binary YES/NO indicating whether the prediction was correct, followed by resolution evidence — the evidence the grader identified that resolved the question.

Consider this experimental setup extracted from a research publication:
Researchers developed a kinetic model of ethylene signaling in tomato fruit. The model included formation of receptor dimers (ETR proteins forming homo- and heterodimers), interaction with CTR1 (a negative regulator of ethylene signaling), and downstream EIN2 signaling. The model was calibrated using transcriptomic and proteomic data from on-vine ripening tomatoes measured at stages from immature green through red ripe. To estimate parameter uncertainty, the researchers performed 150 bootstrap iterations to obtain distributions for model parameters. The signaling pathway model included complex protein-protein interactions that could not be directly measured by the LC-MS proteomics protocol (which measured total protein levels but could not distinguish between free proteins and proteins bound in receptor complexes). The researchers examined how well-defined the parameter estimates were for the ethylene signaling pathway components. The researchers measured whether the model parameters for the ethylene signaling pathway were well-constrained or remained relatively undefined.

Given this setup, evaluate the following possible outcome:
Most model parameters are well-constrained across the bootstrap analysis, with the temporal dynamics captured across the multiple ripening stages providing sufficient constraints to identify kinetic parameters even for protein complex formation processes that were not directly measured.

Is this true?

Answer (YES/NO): NO